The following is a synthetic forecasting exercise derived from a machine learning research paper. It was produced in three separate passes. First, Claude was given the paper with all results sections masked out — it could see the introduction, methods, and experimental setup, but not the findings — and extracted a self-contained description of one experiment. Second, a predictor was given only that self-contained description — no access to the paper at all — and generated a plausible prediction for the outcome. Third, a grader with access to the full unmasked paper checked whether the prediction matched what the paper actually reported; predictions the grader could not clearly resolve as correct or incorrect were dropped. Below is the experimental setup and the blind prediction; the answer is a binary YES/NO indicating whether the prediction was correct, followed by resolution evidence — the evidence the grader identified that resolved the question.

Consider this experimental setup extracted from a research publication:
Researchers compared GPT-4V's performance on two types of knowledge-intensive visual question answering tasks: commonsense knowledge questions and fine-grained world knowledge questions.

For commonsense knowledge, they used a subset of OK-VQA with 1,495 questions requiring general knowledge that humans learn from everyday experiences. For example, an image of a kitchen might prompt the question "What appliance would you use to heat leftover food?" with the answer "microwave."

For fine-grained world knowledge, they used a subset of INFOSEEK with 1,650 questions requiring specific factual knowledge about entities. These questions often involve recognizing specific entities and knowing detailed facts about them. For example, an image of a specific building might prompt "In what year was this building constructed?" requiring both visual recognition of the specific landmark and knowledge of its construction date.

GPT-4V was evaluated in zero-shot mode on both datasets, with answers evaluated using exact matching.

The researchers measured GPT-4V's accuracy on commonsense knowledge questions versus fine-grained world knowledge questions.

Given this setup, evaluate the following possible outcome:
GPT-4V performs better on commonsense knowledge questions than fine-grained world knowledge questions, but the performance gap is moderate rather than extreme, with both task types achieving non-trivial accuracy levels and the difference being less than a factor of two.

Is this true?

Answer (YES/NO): NO